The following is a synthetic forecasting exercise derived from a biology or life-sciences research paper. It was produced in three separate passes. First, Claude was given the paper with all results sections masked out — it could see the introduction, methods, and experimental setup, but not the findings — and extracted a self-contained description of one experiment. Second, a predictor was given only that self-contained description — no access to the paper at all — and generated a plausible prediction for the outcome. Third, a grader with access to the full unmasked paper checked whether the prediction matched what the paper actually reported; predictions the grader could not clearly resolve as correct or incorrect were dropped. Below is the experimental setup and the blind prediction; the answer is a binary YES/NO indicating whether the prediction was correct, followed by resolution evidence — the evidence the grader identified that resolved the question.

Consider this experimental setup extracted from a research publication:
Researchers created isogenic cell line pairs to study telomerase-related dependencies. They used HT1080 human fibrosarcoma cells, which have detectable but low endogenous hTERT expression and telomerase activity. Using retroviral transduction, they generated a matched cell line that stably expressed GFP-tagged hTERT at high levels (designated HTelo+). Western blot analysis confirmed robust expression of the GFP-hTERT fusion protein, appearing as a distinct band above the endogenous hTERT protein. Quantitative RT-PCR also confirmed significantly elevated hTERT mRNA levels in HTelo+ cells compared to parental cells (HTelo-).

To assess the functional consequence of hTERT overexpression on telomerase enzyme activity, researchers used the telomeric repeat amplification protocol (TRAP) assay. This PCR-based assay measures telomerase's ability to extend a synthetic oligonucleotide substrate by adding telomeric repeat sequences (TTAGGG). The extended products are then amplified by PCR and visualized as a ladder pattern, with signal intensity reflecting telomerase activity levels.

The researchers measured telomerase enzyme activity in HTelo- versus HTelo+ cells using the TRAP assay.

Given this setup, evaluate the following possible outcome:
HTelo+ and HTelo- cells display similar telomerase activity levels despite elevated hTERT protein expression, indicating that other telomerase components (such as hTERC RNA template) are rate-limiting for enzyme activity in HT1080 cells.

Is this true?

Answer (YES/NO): YES